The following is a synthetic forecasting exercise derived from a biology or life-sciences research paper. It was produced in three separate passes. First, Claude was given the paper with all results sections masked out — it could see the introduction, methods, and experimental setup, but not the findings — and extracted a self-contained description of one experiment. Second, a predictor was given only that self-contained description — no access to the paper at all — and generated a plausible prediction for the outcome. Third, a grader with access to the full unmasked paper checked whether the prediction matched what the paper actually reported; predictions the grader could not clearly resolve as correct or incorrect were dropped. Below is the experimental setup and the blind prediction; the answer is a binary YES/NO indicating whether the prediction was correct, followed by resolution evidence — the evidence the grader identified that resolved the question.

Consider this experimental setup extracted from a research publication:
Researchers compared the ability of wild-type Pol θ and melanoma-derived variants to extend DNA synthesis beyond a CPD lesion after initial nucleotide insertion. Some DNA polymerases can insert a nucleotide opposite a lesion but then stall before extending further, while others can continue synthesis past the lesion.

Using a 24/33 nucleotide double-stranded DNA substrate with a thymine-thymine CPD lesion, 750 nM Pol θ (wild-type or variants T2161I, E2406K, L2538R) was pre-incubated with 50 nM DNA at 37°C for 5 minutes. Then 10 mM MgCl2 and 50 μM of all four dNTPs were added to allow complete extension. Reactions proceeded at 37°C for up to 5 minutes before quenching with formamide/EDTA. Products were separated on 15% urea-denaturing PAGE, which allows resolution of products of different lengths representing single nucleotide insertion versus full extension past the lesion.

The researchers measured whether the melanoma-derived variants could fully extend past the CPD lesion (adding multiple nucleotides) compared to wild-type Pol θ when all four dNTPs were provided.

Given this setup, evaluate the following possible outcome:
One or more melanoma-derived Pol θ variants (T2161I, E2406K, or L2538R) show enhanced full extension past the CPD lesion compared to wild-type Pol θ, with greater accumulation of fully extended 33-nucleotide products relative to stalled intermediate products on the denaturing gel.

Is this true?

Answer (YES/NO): NO